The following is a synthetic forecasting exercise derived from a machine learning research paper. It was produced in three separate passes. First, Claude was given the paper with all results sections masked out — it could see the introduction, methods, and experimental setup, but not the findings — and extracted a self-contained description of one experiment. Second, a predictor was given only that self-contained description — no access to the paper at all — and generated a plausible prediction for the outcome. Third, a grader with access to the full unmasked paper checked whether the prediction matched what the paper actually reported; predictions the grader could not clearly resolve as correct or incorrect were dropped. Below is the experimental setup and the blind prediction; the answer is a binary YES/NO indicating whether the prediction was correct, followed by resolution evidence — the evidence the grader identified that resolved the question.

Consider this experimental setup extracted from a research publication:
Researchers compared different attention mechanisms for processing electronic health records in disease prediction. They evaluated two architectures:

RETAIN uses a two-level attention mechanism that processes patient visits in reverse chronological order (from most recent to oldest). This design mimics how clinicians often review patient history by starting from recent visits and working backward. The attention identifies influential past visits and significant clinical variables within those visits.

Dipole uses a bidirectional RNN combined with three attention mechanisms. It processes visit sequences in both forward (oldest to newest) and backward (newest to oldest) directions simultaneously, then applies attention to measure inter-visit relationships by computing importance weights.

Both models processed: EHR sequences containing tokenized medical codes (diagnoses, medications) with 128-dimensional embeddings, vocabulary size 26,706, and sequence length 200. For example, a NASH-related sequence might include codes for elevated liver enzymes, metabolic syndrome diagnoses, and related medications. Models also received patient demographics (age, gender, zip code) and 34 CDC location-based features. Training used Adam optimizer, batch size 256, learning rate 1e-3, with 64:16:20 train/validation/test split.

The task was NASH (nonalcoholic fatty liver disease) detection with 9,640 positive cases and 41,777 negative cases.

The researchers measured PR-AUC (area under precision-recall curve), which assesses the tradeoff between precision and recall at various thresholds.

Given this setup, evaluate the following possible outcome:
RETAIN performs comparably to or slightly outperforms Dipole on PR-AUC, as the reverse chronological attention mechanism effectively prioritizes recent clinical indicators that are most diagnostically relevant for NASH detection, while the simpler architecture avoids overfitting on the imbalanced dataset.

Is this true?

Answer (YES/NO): NO